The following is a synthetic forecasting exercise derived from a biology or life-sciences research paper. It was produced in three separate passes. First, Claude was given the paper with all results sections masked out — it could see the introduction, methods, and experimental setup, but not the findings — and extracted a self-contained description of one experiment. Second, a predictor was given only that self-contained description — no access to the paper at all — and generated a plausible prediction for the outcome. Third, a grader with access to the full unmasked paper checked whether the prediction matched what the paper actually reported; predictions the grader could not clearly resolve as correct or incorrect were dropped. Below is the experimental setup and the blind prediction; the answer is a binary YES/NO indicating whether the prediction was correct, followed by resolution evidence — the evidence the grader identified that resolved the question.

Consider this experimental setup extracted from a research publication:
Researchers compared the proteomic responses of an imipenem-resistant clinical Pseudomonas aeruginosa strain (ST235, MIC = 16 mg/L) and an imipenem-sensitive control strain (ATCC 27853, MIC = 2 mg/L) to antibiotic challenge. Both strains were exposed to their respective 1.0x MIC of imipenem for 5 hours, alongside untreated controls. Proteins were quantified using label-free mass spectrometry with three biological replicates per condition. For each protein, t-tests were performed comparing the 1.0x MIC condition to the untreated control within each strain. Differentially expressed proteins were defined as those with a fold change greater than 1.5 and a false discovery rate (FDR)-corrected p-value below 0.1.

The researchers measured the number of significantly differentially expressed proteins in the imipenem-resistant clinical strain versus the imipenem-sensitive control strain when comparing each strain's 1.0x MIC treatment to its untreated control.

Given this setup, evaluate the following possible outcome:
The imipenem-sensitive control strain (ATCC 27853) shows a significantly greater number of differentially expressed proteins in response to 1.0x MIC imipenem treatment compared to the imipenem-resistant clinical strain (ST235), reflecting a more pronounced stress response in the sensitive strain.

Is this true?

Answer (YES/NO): YES